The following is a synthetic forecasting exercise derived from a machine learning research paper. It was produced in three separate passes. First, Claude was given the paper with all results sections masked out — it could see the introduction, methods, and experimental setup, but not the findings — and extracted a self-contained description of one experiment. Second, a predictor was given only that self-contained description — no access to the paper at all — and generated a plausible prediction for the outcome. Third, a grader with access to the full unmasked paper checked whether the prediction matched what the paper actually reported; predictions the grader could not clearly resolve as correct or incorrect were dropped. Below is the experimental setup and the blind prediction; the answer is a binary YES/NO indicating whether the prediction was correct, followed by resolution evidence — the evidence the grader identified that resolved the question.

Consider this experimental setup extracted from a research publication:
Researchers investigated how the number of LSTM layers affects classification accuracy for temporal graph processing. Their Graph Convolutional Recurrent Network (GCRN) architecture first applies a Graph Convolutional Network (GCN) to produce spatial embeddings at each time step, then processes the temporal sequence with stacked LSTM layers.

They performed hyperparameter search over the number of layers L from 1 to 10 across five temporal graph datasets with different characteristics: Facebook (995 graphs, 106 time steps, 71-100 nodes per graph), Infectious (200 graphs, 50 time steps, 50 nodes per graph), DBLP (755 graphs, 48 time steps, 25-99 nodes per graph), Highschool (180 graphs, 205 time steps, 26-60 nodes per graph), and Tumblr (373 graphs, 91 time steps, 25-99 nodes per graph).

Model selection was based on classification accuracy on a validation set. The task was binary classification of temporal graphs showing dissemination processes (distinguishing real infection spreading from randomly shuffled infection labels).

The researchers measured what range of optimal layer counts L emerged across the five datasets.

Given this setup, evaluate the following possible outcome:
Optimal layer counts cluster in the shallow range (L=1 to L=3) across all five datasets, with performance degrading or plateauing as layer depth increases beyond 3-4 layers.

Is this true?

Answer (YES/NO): NO